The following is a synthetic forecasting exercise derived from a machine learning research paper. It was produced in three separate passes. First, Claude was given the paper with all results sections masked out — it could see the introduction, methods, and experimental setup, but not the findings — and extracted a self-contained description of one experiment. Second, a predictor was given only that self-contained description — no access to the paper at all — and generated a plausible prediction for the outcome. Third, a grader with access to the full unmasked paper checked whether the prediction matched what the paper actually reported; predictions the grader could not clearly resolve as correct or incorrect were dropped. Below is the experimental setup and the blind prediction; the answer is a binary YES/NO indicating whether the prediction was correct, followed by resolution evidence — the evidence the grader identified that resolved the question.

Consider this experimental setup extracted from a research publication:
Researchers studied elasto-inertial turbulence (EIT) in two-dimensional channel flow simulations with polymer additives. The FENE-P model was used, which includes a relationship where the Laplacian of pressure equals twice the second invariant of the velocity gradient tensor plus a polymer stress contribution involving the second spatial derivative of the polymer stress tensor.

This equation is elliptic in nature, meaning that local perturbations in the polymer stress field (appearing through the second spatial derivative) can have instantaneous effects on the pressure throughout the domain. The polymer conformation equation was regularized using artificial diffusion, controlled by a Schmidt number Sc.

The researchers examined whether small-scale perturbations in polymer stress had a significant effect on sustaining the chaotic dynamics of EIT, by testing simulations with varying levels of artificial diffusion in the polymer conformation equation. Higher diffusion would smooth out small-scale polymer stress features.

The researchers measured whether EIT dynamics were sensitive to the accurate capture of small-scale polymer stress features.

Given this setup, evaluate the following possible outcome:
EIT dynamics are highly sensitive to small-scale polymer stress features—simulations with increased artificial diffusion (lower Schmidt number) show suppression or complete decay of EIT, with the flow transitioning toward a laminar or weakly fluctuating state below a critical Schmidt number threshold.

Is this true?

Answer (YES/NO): YES